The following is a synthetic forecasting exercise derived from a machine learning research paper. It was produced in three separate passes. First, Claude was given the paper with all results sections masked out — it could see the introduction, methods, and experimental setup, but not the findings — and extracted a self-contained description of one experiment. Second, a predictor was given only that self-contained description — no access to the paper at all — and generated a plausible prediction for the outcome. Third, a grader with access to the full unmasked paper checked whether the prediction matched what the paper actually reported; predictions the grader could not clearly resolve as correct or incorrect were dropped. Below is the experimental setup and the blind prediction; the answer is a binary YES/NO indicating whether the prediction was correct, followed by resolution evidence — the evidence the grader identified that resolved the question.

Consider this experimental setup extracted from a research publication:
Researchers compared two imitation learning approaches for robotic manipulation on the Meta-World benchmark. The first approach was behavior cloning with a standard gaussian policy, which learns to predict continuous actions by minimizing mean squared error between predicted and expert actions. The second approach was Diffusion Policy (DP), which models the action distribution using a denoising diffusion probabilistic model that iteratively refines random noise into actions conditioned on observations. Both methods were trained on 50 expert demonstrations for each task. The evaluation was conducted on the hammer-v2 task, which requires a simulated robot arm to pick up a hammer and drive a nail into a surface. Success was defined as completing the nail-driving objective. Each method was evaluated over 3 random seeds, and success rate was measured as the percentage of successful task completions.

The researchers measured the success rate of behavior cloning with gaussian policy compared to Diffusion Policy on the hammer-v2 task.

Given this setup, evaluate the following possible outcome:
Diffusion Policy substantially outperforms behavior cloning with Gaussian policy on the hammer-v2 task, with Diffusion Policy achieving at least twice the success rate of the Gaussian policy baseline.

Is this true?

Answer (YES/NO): NO